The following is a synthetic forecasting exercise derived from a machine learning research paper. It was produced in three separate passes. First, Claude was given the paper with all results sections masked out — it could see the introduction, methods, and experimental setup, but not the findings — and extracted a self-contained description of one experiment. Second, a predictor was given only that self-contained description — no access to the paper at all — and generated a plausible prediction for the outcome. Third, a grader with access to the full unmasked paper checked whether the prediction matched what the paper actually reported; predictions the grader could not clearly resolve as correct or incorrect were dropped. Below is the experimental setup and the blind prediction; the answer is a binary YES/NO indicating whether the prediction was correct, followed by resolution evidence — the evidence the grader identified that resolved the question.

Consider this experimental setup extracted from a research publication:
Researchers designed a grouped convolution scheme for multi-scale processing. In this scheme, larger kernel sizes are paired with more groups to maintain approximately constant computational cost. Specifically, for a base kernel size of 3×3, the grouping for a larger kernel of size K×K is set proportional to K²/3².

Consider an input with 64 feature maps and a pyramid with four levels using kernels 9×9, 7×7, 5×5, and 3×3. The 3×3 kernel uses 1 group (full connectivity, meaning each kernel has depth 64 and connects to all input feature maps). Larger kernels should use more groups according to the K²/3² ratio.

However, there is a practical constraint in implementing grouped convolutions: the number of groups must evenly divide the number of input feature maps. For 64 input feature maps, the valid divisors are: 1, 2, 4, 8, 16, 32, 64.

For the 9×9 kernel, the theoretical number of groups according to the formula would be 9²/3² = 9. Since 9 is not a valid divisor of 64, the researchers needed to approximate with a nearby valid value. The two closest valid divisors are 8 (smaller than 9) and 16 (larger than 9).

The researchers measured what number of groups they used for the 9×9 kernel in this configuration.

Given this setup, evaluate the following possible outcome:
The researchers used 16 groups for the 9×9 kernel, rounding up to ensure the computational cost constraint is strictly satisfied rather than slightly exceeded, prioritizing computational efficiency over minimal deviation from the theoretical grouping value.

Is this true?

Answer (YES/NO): YES